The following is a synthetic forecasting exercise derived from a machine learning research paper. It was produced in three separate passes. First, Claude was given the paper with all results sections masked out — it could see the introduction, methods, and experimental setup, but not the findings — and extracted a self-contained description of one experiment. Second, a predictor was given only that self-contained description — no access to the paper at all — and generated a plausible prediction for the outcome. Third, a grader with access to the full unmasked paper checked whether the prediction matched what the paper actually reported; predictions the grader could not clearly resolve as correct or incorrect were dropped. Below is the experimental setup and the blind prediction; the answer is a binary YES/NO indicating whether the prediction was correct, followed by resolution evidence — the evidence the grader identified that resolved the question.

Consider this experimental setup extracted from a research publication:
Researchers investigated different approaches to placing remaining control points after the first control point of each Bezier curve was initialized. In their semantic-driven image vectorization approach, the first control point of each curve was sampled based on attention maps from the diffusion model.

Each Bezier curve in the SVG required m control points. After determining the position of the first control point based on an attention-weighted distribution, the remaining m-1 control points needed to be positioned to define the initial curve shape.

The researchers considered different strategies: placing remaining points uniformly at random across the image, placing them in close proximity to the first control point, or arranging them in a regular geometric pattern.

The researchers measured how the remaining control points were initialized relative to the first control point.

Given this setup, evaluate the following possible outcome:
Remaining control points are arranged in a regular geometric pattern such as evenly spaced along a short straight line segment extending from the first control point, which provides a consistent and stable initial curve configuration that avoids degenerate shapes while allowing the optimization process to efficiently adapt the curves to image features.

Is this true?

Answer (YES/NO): NO